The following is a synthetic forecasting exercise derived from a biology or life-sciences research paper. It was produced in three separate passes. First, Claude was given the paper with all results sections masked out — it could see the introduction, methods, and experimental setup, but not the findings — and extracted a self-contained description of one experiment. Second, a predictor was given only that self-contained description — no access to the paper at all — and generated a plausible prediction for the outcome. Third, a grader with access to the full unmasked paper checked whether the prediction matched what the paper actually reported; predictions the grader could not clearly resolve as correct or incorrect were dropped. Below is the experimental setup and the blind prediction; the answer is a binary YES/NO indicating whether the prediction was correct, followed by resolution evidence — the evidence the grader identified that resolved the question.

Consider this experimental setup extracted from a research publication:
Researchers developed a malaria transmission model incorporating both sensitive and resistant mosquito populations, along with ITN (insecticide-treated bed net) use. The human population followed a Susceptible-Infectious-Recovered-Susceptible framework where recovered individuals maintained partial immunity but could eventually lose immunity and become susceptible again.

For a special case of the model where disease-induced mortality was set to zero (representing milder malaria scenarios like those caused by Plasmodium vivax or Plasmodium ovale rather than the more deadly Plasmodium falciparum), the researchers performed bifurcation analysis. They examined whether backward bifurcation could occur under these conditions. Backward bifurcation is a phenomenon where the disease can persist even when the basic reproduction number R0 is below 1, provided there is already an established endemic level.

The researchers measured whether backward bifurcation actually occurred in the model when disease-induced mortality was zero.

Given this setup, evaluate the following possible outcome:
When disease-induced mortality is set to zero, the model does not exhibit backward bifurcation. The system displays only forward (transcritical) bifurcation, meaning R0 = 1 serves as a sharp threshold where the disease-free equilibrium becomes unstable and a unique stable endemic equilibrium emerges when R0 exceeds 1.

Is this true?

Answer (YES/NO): YES